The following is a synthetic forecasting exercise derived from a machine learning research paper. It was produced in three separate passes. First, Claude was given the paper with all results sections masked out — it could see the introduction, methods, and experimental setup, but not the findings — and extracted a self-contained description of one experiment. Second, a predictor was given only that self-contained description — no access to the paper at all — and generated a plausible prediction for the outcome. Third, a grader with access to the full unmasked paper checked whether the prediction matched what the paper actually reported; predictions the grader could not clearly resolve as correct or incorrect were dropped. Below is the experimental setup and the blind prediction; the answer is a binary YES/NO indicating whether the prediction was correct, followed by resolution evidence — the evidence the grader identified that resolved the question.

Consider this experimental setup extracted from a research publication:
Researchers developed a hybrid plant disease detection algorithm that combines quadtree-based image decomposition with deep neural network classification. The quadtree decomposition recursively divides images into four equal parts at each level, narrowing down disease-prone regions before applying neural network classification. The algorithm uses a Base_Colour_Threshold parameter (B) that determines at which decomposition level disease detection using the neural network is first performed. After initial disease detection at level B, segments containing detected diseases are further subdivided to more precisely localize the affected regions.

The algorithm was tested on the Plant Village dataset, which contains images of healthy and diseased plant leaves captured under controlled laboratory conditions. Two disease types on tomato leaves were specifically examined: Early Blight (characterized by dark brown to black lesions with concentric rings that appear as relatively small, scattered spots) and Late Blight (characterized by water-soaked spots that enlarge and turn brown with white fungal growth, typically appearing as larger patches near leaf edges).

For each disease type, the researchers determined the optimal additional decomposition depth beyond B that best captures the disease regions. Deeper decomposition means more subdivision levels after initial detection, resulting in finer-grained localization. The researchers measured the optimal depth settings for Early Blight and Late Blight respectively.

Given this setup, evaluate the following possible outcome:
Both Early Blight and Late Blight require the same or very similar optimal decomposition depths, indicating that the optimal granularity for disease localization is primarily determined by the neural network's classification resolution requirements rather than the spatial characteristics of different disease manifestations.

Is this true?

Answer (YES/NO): NO